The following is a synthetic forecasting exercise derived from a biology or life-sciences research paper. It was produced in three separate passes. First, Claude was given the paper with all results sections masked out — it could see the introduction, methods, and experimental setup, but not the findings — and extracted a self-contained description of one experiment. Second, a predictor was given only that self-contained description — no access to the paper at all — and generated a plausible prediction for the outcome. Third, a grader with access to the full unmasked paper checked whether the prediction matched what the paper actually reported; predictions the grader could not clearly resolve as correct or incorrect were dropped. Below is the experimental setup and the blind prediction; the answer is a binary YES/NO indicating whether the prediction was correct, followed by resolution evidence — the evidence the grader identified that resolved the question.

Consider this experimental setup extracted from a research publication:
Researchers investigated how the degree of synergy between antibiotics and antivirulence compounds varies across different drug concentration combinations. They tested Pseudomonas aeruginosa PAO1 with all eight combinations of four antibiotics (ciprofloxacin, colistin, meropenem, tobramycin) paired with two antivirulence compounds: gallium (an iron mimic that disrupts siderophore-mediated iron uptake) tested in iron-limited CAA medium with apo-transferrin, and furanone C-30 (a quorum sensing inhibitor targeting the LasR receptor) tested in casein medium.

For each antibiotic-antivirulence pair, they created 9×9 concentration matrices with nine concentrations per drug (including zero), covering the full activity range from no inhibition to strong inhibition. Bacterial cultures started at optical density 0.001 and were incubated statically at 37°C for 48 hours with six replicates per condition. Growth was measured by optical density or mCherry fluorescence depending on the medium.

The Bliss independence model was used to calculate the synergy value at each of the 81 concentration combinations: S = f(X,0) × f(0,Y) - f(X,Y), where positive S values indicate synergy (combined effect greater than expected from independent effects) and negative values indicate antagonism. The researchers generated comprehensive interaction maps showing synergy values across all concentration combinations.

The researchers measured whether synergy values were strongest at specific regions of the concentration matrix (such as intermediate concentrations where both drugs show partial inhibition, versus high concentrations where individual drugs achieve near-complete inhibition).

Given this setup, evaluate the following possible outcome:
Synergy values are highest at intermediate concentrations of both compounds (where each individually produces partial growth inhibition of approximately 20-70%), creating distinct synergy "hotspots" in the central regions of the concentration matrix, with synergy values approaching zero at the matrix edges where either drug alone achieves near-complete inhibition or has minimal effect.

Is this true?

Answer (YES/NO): NO